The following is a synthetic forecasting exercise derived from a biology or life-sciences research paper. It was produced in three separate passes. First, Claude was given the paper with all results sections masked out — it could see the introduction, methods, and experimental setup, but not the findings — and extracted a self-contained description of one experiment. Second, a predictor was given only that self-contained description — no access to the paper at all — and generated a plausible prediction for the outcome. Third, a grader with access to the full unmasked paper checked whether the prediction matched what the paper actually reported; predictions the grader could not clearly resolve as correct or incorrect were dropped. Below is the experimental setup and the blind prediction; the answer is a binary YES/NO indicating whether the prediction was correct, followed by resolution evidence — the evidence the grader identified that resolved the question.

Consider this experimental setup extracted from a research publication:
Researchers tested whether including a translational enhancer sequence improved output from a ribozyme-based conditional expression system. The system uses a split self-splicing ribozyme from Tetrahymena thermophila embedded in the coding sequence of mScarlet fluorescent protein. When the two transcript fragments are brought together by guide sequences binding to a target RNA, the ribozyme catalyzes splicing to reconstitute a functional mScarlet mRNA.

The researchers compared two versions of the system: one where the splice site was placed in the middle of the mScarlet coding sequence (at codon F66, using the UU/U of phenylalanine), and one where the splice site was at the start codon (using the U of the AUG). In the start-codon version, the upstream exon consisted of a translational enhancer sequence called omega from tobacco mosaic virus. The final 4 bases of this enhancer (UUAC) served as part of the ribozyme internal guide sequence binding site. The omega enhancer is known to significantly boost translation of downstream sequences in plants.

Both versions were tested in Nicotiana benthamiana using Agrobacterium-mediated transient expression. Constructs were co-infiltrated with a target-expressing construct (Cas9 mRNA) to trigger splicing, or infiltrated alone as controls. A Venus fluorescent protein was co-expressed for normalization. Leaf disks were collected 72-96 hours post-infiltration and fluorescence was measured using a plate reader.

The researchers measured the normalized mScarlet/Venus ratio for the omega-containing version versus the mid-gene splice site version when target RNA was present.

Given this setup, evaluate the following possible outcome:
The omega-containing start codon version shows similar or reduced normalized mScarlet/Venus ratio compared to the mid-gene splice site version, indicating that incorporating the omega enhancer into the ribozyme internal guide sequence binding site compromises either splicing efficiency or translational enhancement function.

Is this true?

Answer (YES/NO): NO